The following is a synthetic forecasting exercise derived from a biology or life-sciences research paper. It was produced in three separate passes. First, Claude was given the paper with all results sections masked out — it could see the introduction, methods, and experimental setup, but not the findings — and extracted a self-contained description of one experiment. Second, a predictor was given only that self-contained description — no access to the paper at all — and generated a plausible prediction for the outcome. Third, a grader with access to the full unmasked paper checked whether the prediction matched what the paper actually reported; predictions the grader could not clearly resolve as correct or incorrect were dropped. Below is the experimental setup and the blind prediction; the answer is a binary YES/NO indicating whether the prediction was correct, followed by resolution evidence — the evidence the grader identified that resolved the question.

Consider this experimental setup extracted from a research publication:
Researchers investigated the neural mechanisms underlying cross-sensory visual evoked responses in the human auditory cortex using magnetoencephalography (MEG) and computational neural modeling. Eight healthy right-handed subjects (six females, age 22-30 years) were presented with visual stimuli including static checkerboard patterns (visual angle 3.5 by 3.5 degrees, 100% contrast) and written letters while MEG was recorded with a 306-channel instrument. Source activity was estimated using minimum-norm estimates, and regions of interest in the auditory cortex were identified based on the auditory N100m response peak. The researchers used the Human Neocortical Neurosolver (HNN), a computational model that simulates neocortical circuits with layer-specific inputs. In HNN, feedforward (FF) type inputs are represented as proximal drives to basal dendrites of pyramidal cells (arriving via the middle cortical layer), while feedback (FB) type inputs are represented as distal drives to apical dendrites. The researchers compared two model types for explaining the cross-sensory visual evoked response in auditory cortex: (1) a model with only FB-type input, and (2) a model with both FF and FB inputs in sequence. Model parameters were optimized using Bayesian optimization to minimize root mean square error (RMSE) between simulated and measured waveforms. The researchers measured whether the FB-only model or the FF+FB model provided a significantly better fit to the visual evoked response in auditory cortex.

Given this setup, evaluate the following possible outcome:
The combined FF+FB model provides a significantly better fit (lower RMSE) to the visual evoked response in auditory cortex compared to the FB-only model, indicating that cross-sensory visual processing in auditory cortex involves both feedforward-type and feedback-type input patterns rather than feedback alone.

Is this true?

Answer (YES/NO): NO